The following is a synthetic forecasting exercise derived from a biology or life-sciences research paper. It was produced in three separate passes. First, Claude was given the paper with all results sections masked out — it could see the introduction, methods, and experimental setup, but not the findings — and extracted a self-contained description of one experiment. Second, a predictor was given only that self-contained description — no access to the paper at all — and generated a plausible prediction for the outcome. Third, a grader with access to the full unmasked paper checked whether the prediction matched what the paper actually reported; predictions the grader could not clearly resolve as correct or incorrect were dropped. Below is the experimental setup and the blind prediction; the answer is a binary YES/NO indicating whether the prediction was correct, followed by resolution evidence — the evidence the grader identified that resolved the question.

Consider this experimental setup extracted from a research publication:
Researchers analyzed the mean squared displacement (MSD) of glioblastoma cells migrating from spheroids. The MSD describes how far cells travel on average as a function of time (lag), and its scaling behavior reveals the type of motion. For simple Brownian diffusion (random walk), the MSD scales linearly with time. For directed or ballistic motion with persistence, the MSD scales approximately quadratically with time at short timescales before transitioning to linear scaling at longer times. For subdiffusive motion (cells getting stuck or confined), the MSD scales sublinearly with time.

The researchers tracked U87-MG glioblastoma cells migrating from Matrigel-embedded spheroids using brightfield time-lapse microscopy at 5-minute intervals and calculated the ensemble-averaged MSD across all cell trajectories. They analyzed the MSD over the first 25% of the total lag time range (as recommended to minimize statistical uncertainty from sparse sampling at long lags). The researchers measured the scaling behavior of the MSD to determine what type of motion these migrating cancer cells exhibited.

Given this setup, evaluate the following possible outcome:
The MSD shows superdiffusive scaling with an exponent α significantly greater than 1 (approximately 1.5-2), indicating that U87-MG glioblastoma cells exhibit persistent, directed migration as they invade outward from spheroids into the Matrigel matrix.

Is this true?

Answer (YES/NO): YES